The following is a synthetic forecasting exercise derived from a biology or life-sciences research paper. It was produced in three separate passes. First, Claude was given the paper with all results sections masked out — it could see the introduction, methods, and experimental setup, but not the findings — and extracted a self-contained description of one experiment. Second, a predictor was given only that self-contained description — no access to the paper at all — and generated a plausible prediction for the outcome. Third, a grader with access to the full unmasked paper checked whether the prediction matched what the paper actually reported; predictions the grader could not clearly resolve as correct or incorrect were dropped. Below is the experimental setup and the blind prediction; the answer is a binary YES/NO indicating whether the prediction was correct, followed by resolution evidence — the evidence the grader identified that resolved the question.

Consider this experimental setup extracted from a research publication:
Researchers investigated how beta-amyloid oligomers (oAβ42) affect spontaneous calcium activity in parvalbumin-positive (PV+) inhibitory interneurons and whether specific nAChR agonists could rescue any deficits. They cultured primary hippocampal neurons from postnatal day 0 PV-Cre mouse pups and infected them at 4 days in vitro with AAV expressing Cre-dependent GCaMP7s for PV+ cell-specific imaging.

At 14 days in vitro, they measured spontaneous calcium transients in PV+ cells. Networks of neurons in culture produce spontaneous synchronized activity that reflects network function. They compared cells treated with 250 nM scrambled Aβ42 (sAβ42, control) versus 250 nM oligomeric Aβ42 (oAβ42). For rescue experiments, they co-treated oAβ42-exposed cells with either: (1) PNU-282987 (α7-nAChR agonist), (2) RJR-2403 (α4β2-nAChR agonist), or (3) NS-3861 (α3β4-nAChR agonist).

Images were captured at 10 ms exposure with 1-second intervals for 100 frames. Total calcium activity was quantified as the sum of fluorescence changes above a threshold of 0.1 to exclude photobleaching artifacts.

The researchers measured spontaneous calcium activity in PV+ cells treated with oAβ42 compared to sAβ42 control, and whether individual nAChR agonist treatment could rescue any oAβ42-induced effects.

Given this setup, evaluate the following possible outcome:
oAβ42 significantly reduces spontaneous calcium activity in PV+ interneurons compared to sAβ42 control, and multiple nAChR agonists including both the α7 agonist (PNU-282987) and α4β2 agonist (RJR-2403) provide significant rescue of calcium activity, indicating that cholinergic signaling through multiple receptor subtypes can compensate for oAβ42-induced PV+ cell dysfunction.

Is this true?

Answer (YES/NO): NO